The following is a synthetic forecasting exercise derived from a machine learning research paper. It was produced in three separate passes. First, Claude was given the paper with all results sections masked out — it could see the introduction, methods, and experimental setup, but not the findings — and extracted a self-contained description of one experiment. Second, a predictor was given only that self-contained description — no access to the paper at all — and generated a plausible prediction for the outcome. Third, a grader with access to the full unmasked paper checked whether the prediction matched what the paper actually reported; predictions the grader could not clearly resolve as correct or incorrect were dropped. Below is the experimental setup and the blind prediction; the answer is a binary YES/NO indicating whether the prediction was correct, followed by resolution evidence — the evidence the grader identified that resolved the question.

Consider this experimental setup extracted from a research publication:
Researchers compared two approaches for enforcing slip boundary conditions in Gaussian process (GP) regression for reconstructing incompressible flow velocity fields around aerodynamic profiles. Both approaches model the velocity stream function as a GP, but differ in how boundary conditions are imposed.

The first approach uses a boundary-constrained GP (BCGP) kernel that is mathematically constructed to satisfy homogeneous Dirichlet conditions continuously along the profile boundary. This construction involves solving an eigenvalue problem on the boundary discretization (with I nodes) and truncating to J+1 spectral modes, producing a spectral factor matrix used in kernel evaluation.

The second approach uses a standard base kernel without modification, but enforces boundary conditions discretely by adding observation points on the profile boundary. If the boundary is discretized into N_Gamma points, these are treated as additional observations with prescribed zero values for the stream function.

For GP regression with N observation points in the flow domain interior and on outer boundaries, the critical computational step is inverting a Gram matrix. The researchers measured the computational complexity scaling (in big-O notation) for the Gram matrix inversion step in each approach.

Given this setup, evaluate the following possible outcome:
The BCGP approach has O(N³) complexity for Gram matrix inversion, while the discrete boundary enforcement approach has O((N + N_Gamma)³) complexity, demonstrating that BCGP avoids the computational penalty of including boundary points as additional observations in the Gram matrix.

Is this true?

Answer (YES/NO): YES